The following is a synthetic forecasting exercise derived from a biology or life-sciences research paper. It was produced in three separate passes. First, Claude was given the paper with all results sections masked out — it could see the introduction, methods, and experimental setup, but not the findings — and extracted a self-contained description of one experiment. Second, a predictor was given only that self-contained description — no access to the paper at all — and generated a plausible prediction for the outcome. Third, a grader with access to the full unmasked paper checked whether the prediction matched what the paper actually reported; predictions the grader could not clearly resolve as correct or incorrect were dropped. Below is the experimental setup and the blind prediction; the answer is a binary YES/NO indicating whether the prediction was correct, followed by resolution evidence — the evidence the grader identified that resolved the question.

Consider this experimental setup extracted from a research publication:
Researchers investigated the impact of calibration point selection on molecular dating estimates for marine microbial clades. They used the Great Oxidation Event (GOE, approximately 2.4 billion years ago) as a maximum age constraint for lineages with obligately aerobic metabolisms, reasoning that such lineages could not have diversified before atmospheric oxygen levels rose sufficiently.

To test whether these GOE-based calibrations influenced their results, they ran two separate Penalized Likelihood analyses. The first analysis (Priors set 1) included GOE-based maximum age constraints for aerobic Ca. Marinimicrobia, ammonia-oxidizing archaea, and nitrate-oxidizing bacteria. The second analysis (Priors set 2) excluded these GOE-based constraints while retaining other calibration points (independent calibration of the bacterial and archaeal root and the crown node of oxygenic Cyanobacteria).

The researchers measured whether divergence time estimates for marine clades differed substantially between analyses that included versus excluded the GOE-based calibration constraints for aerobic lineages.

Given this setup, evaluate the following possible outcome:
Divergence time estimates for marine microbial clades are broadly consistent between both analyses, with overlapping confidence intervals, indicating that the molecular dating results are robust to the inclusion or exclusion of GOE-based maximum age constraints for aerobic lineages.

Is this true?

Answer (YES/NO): YES